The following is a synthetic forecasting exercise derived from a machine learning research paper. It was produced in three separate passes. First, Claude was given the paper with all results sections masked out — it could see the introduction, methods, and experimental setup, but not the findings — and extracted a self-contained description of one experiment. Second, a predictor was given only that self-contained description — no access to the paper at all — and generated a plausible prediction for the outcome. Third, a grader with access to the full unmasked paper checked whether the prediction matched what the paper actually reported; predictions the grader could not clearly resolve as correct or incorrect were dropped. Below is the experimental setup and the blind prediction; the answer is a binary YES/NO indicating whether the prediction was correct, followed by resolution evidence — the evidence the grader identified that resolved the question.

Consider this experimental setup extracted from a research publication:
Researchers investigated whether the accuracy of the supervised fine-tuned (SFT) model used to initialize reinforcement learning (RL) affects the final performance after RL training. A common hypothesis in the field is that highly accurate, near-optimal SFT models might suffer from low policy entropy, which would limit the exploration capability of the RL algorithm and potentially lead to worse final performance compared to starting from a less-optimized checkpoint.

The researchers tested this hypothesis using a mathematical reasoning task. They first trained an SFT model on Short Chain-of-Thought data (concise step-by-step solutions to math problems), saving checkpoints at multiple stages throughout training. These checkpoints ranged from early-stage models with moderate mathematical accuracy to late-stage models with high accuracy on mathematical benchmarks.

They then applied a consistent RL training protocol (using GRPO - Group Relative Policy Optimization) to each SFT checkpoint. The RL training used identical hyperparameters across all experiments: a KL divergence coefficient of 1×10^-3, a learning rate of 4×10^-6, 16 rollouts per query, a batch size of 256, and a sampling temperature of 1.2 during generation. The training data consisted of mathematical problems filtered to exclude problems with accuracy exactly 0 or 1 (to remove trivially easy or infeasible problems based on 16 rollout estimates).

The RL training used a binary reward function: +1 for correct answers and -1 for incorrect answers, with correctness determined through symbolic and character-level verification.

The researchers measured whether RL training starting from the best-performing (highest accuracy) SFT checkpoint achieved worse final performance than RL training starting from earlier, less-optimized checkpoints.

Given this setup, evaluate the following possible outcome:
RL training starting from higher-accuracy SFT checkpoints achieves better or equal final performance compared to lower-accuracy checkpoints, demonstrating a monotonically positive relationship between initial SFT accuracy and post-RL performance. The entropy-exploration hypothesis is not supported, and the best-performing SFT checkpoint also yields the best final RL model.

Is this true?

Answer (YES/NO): NO